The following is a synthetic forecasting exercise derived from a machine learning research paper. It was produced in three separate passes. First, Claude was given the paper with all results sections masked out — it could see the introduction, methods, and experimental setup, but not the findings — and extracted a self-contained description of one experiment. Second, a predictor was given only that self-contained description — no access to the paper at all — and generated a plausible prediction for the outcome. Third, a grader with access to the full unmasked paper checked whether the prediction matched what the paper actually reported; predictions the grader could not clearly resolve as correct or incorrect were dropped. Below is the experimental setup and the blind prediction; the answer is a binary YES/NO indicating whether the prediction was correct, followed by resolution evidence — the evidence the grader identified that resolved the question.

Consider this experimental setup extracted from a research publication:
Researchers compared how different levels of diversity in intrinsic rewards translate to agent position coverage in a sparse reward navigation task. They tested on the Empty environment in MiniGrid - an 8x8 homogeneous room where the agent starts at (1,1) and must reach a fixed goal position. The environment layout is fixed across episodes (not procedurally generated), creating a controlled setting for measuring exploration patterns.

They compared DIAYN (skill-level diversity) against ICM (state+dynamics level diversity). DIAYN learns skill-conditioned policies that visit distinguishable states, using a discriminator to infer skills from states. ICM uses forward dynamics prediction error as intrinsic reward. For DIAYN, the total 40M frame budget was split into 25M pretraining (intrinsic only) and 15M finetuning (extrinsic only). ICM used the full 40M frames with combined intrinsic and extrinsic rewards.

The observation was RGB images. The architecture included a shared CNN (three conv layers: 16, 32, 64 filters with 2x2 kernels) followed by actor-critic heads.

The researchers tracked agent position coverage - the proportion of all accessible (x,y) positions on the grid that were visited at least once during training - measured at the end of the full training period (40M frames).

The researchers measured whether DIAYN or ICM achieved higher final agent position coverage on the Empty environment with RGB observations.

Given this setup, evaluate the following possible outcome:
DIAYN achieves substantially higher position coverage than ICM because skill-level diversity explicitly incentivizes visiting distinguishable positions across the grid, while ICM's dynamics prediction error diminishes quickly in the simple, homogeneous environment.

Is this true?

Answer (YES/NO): NO